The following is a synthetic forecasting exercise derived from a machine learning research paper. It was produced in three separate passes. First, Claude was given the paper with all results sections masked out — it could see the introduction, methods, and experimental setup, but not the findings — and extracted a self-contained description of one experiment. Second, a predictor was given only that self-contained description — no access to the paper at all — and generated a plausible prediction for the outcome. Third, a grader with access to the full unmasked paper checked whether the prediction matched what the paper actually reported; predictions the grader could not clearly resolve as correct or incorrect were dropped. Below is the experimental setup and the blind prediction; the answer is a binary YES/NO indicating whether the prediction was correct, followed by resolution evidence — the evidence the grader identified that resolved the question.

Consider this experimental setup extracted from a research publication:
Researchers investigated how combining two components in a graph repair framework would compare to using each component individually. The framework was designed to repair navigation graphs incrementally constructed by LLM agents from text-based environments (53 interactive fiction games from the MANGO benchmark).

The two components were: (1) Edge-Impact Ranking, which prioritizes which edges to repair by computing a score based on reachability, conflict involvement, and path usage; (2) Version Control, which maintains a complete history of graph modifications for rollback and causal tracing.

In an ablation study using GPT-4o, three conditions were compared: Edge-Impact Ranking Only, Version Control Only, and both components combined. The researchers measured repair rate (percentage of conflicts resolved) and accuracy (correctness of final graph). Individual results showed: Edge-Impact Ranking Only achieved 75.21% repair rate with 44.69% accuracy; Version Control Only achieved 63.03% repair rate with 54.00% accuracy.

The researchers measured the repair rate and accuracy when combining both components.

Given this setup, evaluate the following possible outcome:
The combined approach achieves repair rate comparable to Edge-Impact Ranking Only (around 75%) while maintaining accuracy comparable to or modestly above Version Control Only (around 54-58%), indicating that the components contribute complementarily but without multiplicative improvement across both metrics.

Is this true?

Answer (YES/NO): NO